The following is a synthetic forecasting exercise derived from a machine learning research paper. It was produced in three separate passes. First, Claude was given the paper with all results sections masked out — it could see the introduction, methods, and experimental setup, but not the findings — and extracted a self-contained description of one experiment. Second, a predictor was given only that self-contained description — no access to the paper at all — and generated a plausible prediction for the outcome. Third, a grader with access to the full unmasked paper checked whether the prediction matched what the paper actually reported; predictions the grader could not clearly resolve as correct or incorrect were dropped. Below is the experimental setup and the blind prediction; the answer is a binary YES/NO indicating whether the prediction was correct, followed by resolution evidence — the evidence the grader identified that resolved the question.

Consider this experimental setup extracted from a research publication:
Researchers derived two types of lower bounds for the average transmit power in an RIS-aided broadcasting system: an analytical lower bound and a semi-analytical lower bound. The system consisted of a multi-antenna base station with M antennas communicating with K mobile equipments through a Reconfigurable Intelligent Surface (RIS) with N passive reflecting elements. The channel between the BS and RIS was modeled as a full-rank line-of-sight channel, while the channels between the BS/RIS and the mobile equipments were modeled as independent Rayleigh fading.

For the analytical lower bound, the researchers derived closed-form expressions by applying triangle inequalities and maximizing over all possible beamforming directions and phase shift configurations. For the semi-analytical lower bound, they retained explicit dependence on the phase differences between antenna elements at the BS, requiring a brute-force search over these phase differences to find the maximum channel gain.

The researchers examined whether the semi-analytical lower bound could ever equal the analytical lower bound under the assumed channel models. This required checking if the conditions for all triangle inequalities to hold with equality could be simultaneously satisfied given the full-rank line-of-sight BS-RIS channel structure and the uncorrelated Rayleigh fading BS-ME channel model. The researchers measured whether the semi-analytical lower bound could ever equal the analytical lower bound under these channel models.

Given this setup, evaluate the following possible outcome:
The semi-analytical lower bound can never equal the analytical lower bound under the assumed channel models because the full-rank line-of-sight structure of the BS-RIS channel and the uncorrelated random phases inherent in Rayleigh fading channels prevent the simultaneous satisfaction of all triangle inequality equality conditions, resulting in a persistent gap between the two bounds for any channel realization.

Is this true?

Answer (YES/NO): YES